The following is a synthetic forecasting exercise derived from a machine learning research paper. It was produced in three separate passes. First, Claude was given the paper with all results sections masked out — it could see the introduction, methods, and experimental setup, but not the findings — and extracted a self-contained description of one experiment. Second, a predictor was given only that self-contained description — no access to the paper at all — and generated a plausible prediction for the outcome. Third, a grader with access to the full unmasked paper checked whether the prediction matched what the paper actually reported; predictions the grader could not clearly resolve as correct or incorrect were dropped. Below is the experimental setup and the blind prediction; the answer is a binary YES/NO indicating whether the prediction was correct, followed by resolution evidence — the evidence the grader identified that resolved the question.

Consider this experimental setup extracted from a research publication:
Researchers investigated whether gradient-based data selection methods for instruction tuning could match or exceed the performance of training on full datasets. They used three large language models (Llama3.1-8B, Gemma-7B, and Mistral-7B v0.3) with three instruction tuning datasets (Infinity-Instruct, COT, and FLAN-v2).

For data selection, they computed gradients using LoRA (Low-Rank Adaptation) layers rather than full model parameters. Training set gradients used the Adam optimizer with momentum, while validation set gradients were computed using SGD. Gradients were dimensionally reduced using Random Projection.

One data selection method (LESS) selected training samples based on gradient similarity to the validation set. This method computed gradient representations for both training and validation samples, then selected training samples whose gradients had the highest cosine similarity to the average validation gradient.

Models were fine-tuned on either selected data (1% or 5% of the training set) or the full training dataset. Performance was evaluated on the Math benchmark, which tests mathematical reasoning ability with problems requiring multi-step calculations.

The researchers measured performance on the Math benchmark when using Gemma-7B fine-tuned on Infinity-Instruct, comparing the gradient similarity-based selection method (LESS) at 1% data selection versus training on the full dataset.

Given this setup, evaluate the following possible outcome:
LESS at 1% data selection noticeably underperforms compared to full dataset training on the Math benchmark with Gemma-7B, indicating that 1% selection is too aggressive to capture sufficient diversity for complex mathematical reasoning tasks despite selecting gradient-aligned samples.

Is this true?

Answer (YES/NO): YES